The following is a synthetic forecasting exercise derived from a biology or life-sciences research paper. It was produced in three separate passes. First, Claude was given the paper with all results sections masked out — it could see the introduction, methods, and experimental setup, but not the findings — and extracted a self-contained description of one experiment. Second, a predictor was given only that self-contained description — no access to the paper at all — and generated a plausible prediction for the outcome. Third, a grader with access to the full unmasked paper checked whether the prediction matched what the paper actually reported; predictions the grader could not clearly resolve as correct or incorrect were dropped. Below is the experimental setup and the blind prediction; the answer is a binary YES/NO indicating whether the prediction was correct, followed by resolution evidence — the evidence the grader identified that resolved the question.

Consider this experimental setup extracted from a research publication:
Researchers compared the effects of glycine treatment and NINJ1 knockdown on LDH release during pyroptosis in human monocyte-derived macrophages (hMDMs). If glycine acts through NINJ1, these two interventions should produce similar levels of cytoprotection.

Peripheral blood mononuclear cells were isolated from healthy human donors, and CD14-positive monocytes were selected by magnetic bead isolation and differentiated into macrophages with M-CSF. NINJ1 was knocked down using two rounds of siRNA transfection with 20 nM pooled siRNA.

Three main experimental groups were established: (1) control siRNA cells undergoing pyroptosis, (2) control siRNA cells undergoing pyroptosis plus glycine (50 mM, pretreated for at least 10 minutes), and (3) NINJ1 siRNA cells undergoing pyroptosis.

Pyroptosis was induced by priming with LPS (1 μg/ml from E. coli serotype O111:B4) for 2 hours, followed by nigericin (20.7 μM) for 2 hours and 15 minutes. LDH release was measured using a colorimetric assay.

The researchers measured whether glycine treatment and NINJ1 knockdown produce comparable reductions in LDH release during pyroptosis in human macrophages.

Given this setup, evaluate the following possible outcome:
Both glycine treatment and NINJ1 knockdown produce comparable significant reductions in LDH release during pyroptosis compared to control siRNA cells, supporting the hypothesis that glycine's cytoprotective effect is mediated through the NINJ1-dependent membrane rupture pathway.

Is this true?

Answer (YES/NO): YES